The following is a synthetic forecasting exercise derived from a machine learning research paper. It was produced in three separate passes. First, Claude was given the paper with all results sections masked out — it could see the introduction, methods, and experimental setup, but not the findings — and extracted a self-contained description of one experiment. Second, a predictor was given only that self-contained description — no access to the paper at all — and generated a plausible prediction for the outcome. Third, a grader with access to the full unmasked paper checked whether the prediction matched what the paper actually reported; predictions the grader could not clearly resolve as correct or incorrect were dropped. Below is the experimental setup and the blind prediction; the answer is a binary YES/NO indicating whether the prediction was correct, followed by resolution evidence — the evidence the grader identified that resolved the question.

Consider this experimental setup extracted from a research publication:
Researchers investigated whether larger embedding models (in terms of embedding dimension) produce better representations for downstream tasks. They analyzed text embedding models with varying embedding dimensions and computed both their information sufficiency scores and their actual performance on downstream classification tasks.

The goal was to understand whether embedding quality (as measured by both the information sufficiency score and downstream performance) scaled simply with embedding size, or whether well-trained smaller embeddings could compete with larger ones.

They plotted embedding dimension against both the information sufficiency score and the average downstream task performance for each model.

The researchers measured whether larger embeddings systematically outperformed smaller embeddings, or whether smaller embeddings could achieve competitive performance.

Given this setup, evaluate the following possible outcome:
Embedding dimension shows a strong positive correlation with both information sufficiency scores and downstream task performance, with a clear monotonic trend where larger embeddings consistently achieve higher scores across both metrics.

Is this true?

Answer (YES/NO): NO